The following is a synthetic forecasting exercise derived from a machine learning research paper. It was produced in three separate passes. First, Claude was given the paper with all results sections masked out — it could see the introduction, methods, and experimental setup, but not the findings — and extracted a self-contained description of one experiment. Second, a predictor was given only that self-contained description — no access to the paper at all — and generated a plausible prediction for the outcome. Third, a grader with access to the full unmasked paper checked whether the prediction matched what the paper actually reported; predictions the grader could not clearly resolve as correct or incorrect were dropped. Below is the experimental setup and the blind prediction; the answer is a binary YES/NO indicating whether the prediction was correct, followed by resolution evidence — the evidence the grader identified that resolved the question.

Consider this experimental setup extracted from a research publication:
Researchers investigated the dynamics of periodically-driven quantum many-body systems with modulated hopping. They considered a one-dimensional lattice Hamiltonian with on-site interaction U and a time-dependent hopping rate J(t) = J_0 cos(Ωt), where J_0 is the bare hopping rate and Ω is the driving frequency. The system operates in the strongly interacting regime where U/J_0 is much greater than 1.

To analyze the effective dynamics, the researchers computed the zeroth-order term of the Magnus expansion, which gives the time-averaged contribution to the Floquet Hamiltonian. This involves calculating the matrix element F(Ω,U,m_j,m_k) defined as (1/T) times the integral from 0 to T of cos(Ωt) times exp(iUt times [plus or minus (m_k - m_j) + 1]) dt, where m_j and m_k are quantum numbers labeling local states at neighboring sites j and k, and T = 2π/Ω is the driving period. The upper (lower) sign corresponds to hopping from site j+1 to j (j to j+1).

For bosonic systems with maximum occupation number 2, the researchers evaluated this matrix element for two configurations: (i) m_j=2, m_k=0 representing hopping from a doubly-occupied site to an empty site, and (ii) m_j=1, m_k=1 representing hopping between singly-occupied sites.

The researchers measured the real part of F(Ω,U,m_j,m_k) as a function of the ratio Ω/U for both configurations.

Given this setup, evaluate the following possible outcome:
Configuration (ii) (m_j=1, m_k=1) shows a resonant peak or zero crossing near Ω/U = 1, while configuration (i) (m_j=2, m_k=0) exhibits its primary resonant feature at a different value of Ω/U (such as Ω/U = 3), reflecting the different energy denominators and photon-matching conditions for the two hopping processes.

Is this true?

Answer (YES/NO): NO